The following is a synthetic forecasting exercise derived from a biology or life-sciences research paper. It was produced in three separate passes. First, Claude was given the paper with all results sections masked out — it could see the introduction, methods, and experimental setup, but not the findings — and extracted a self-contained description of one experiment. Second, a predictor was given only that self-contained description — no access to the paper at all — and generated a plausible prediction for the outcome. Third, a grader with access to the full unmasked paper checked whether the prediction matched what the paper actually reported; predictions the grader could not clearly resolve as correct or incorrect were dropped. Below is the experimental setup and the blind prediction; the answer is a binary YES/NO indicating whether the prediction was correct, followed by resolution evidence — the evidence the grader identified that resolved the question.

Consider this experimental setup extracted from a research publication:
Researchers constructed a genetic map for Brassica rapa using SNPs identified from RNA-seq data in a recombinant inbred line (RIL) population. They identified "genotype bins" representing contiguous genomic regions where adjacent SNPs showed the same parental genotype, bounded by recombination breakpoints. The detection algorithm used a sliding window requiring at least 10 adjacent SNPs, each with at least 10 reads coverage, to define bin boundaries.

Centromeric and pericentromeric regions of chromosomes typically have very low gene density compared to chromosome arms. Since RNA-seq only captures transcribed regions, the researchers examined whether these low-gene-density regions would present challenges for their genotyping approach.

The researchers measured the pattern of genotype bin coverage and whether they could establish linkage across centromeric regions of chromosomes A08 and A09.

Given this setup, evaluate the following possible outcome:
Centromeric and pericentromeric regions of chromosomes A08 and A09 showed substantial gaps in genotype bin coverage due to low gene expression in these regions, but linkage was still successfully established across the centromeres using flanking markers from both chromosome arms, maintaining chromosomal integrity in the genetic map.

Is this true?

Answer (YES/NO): NO